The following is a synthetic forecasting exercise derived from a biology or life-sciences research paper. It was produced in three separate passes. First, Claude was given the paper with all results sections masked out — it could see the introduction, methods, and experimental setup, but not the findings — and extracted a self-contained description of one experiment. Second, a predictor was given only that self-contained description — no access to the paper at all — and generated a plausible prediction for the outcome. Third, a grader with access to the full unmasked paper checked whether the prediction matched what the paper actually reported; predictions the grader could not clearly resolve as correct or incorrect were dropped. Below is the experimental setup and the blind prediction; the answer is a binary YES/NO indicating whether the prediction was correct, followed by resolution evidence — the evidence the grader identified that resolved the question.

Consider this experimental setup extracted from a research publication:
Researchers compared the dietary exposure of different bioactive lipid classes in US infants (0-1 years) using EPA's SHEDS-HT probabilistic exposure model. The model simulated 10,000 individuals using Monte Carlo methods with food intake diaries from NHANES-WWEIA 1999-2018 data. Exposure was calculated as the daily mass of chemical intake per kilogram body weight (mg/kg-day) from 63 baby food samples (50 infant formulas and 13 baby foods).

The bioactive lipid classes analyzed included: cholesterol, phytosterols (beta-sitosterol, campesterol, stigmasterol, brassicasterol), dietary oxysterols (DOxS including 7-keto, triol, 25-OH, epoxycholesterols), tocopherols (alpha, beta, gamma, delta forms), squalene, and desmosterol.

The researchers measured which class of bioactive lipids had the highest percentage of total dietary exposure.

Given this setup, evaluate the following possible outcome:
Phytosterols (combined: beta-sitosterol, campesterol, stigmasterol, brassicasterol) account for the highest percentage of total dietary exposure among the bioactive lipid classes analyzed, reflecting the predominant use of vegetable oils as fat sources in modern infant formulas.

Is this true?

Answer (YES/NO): YES